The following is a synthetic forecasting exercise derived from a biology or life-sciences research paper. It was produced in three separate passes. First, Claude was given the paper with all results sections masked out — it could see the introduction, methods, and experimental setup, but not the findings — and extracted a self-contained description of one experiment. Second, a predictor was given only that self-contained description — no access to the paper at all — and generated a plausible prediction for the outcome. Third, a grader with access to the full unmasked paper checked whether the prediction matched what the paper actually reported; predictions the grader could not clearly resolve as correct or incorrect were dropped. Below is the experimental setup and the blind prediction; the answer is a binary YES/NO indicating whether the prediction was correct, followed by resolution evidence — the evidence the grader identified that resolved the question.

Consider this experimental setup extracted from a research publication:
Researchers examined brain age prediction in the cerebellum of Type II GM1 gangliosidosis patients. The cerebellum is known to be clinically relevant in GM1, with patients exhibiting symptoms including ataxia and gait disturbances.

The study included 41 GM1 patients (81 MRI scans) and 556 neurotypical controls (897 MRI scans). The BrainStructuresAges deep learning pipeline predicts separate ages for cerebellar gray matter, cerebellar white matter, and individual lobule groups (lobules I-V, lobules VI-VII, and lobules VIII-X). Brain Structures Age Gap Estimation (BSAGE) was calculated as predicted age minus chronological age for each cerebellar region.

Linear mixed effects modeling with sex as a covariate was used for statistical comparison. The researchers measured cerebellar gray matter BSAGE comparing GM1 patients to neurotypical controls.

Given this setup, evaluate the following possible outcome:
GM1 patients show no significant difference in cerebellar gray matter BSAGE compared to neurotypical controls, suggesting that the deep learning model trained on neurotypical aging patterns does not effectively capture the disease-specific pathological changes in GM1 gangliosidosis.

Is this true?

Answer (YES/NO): NO